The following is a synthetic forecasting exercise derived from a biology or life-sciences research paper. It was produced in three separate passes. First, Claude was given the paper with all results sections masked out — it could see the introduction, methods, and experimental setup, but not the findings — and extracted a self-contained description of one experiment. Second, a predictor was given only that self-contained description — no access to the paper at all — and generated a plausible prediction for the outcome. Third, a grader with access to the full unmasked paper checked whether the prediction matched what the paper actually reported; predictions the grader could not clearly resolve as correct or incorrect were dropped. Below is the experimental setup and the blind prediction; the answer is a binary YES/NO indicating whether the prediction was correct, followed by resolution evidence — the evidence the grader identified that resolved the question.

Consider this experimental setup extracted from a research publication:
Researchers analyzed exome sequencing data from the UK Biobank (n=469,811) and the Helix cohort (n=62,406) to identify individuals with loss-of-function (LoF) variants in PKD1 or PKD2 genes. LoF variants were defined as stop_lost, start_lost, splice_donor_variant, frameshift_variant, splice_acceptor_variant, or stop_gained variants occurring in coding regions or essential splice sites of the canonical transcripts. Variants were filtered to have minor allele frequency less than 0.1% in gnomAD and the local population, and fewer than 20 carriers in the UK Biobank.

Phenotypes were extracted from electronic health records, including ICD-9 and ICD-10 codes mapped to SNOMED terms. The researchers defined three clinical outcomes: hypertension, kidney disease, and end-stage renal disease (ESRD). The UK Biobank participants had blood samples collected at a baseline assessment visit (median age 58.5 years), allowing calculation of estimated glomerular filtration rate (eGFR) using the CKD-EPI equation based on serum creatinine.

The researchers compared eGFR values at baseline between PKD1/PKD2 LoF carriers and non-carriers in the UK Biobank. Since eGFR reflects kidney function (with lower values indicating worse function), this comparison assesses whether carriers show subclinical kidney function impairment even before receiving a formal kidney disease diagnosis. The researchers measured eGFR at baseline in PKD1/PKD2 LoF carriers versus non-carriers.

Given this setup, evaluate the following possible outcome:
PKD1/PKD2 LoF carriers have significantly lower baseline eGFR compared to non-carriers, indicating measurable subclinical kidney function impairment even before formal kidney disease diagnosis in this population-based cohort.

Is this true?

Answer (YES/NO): YES